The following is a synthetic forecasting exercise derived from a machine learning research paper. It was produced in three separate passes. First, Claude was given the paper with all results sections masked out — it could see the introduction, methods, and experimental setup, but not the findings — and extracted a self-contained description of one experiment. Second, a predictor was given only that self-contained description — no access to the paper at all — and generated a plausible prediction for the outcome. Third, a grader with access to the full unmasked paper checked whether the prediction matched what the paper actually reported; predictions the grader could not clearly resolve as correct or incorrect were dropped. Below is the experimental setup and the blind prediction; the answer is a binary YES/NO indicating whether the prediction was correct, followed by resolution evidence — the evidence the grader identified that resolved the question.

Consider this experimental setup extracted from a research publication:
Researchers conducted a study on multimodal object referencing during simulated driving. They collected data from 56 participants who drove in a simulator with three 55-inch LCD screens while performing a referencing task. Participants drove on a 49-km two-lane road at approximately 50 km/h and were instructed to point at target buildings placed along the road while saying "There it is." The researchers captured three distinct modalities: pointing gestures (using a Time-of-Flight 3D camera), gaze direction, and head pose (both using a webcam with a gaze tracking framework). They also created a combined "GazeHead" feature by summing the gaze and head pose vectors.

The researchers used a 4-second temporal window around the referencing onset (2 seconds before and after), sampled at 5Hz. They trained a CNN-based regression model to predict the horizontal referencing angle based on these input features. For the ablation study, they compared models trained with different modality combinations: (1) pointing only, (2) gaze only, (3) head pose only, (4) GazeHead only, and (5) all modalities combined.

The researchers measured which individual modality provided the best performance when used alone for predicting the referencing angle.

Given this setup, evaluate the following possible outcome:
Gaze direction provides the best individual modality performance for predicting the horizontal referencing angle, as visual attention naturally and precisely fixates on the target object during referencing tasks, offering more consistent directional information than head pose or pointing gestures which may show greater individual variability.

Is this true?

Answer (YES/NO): NO